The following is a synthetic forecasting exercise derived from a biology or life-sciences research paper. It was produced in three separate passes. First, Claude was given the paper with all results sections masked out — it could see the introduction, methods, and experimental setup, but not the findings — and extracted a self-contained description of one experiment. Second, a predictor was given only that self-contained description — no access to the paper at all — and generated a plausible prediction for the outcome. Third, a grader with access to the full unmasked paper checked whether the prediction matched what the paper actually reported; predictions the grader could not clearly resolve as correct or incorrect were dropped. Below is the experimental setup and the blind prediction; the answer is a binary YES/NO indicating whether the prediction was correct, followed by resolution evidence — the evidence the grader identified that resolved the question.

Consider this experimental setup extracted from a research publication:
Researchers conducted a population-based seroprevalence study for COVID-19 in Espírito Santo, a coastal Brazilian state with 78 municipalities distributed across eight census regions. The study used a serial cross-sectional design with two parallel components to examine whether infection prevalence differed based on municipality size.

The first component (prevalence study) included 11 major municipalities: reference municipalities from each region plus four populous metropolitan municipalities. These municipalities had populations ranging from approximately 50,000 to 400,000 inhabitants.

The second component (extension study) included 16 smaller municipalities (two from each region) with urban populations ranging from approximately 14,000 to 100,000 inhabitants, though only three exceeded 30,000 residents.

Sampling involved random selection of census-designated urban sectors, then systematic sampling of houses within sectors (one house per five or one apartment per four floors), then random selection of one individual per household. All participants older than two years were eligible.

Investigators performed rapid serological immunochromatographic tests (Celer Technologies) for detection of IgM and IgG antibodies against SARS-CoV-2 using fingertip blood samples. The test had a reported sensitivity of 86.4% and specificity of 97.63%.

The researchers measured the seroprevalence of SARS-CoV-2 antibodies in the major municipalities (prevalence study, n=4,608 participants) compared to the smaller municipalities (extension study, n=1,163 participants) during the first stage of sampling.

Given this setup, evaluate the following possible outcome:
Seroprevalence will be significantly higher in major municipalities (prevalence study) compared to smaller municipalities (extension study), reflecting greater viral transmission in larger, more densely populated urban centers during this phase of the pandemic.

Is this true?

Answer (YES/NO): YES